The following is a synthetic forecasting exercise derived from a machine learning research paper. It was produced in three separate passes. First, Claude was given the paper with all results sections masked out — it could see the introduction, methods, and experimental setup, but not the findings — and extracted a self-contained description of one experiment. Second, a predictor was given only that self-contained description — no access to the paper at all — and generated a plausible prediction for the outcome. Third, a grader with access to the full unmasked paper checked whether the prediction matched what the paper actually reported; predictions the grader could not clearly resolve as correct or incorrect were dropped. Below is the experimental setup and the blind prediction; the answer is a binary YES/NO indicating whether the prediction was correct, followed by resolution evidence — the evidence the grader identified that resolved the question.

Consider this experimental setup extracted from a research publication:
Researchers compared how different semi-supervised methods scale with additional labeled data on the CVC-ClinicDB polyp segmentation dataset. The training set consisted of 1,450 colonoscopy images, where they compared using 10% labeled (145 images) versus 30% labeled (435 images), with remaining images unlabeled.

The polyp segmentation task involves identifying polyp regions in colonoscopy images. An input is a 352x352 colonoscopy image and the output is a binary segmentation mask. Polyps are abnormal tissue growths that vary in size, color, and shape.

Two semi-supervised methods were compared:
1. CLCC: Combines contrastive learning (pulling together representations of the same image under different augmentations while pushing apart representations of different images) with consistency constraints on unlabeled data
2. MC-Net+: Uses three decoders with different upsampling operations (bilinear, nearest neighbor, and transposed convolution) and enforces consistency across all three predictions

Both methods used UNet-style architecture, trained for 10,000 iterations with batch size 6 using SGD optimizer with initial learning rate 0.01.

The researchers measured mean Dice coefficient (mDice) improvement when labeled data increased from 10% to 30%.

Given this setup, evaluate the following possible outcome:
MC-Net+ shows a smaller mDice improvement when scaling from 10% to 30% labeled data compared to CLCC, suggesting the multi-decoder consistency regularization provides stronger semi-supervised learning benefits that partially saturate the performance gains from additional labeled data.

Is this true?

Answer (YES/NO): NO